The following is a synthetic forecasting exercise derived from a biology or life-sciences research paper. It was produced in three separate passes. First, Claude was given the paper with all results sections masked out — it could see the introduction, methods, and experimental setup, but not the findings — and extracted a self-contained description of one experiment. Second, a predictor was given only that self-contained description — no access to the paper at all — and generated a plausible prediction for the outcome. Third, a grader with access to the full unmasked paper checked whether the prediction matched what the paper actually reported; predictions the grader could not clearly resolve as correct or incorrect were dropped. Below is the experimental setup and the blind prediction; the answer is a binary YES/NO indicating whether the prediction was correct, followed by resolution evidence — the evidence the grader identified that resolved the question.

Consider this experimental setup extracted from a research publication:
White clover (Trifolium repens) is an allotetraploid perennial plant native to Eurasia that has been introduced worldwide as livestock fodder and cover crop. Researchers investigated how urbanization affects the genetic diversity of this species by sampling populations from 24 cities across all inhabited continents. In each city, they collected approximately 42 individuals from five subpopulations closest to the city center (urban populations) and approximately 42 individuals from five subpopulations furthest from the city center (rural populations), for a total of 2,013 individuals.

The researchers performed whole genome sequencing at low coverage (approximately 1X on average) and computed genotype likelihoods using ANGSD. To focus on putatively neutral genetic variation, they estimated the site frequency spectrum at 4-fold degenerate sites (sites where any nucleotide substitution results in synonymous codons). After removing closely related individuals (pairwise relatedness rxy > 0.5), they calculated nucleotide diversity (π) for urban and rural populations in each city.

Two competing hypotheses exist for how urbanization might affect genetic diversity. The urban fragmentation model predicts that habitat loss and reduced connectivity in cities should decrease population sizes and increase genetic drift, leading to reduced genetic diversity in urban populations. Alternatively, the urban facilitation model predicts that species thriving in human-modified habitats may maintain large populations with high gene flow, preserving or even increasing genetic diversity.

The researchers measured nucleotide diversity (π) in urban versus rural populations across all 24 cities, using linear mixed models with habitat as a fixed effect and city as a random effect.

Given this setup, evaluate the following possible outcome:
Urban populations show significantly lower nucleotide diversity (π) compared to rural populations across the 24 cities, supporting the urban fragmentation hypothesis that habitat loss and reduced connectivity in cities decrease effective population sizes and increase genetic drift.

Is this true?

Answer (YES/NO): NO